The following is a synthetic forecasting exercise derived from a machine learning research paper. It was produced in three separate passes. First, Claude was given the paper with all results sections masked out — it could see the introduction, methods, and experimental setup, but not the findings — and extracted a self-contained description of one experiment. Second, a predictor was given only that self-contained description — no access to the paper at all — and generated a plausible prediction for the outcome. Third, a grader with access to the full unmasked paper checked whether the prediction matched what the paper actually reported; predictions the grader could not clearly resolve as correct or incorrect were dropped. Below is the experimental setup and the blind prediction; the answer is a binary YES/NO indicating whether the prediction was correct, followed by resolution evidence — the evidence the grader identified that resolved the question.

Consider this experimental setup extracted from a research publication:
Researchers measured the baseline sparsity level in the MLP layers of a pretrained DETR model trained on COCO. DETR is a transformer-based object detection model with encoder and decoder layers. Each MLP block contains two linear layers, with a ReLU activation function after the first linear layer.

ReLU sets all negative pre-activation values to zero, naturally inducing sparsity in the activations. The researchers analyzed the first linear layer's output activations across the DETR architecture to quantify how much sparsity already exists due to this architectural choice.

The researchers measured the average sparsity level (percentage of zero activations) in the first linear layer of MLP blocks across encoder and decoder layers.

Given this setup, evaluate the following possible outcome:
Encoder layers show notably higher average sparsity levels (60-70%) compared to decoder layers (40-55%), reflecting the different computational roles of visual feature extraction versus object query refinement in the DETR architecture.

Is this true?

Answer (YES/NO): NO